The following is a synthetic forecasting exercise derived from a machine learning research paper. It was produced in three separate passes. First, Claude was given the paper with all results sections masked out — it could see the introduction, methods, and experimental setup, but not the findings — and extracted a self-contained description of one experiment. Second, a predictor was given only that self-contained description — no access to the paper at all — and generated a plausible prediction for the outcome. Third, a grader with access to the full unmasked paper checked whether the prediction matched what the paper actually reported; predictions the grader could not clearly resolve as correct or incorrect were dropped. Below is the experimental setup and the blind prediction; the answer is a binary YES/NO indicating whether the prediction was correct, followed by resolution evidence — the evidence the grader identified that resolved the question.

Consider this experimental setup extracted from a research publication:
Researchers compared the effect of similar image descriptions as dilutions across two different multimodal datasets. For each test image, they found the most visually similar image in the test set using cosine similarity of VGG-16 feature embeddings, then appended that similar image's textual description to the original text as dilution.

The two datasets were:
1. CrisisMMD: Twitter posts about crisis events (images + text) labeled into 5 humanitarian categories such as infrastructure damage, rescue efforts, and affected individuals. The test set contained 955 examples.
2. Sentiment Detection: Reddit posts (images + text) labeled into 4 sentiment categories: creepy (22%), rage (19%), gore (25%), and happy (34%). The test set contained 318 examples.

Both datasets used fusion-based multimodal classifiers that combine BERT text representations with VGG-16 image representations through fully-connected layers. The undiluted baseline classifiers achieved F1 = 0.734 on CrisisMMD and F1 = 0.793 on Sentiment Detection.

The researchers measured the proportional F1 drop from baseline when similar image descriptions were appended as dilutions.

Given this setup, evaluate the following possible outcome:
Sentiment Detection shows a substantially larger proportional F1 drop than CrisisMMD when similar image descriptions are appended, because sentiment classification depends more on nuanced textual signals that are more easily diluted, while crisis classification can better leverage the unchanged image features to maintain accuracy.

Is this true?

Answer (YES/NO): YES